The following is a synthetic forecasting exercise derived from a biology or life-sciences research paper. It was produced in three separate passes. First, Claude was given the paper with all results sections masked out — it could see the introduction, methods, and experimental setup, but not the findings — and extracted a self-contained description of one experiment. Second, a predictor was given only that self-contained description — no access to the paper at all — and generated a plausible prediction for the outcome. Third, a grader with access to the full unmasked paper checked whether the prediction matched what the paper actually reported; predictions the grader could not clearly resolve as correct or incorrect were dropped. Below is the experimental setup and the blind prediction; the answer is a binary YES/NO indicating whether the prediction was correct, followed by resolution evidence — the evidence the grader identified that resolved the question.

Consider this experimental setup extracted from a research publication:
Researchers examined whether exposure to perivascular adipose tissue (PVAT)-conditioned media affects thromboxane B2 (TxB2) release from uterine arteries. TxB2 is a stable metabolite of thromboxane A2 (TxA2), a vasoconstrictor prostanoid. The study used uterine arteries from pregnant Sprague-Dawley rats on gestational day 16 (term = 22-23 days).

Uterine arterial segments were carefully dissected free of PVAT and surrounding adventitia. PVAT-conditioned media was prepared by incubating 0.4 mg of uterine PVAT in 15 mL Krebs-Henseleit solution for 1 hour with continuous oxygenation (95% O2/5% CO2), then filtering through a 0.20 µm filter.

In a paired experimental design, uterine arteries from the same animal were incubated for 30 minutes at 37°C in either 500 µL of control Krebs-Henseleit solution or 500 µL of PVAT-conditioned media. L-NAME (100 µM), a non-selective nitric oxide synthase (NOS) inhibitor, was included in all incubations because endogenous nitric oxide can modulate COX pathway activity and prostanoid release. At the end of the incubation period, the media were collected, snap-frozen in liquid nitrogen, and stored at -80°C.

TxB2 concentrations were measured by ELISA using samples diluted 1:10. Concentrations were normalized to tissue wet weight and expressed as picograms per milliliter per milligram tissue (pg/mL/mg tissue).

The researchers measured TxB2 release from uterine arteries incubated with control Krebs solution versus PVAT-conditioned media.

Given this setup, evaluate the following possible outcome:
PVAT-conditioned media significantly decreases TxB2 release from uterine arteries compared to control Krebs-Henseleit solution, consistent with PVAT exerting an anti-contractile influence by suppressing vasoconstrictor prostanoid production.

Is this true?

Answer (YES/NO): NO